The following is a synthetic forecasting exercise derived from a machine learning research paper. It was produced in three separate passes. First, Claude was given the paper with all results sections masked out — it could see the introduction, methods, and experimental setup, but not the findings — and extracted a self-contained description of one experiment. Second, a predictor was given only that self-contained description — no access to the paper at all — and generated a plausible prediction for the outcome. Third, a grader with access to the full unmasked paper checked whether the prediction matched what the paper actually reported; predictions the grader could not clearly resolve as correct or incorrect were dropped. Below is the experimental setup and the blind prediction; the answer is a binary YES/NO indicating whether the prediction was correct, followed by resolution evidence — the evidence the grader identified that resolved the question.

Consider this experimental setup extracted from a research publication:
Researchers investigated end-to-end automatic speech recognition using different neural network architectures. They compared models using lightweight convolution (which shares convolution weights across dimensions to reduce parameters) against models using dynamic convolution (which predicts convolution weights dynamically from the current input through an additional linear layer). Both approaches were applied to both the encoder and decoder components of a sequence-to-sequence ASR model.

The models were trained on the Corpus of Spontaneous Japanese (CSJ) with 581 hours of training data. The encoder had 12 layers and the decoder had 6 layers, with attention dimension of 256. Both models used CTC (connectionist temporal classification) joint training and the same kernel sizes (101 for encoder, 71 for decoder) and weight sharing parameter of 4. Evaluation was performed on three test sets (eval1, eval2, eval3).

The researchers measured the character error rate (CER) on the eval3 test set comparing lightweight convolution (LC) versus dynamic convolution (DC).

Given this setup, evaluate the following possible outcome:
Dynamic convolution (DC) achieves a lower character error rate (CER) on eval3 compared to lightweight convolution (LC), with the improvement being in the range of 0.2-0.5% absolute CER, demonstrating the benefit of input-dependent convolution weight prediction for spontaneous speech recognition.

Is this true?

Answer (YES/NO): NO